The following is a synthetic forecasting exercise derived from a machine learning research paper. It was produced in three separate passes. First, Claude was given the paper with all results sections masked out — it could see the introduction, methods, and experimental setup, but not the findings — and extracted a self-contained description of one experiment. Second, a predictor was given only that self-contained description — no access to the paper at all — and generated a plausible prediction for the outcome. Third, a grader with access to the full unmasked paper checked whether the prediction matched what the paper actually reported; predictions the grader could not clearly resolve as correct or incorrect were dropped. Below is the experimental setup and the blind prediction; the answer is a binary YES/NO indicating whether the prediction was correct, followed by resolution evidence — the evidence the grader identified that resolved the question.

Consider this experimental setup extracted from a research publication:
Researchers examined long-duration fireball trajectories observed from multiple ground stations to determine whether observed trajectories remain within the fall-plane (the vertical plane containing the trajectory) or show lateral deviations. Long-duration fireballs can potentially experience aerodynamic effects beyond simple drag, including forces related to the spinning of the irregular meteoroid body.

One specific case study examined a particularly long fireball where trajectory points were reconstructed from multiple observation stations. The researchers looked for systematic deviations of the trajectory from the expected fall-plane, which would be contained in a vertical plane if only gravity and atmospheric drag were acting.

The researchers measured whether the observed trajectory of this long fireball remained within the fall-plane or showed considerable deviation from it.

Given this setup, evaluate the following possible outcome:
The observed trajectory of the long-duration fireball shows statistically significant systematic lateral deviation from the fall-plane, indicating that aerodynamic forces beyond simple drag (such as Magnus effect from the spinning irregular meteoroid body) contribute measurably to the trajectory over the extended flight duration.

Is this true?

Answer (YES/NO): NO